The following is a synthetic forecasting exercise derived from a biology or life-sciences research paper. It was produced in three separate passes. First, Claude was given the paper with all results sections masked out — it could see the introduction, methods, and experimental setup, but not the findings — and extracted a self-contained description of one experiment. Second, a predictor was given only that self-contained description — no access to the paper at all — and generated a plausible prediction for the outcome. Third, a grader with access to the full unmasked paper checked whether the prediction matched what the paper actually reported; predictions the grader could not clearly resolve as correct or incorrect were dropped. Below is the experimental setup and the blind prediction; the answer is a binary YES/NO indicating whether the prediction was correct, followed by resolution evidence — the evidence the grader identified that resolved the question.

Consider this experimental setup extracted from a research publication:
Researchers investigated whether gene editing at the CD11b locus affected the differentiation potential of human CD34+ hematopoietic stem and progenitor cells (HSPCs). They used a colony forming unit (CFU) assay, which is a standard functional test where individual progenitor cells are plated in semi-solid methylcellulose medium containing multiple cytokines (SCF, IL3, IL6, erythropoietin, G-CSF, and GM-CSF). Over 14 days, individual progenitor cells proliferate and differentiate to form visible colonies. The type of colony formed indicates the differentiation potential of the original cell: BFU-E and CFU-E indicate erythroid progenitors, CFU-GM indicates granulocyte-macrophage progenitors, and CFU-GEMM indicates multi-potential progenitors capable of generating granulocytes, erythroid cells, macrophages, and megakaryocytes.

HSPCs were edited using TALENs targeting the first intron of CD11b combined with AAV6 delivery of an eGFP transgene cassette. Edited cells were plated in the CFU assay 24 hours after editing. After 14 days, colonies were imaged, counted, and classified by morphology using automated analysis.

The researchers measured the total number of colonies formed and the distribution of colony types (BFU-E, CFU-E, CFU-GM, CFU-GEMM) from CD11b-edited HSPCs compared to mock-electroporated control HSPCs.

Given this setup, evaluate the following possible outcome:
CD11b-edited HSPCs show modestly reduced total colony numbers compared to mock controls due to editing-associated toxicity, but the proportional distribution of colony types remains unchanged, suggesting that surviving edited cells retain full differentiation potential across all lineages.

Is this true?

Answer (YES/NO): NO